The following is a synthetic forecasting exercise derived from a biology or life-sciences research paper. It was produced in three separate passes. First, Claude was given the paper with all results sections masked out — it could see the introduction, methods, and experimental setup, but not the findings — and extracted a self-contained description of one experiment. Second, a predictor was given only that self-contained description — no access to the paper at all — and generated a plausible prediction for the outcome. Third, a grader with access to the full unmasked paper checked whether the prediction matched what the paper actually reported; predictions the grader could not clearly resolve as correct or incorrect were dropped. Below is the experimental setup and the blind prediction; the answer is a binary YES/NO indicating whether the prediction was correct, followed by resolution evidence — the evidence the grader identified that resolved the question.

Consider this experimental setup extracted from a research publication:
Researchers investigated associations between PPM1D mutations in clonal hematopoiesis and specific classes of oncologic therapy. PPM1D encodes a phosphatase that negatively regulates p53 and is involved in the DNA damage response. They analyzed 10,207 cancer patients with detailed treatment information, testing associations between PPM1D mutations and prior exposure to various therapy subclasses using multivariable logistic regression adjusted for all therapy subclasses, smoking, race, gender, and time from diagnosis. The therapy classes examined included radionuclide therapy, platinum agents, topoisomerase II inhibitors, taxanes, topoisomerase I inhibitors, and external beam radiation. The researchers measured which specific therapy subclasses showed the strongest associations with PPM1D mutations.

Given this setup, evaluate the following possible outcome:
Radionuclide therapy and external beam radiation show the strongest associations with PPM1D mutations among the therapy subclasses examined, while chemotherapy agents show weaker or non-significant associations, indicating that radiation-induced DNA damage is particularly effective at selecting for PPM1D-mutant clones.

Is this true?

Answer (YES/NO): NO